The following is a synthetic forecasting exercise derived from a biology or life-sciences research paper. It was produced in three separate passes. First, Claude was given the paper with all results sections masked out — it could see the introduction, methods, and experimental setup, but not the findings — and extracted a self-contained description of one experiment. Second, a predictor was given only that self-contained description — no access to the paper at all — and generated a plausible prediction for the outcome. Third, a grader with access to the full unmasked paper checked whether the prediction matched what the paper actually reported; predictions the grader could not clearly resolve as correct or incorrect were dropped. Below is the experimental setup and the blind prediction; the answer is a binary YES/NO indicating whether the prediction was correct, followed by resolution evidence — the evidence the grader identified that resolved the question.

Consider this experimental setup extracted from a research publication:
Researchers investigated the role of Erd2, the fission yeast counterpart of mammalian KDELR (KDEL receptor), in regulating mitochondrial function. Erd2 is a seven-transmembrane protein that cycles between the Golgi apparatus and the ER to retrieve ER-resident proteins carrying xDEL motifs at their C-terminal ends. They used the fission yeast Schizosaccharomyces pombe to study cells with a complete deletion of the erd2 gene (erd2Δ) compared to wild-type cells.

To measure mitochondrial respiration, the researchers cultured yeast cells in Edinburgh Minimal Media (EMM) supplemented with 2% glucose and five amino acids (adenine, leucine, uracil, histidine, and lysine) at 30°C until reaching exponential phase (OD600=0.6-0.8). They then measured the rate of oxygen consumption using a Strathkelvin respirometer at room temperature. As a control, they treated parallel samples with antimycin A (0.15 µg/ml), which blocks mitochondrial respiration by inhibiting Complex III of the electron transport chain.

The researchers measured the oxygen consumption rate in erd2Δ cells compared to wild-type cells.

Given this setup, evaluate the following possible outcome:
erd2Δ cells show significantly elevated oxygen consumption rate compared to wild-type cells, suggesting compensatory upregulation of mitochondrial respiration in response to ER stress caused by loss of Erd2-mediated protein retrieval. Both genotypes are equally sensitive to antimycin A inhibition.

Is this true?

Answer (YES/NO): YES